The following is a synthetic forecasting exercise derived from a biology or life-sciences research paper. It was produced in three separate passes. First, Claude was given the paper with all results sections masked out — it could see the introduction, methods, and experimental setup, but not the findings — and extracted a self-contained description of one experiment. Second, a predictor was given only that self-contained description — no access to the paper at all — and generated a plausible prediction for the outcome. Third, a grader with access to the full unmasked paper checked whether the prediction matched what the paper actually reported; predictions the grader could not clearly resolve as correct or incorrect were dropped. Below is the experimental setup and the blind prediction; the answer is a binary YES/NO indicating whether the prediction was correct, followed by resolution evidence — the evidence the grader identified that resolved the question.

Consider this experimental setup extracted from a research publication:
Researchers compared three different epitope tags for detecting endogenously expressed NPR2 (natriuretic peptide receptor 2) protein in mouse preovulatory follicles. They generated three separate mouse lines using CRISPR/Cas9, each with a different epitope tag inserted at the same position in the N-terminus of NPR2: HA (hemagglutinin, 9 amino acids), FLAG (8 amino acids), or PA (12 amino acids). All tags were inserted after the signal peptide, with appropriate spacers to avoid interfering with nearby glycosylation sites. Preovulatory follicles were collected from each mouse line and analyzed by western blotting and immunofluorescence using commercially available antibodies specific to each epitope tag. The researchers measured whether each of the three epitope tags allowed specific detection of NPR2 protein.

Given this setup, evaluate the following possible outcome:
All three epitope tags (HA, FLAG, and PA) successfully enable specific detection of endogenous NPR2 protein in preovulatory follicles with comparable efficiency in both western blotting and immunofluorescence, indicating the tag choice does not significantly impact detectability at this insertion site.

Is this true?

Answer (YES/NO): NO